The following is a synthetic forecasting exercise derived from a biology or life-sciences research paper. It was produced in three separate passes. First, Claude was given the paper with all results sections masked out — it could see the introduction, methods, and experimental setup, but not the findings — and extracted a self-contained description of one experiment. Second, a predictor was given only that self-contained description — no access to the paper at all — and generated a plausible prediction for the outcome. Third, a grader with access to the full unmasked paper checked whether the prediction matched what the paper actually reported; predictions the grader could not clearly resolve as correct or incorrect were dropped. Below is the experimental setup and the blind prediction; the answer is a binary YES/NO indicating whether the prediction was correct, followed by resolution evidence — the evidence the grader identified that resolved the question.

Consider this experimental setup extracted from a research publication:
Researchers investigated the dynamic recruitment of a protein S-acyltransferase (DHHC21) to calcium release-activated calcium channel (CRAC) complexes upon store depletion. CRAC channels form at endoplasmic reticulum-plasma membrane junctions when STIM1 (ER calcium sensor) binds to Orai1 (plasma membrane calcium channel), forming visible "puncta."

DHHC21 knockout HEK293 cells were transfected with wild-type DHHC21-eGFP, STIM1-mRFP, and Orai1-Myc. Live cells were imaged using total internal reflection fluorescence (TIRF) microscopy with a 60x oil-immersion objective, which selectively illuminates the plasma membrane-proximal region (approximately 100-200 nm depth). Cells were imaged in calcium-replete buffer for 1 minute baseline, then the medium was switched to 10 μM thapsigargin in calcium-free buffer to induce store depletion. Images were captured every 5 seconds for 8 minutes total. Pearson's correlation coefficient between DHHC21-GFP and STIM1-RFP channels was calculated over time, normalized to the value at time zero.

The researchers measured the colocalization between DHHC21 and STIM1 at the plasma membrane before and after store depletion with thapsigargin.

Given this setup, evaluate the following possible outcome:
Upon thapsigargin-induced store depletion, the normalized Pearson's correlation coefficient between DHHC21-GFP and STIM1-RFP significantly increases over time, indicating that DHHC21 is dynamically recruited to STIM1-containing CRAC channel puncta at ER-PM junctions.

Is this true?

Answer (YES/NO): YES